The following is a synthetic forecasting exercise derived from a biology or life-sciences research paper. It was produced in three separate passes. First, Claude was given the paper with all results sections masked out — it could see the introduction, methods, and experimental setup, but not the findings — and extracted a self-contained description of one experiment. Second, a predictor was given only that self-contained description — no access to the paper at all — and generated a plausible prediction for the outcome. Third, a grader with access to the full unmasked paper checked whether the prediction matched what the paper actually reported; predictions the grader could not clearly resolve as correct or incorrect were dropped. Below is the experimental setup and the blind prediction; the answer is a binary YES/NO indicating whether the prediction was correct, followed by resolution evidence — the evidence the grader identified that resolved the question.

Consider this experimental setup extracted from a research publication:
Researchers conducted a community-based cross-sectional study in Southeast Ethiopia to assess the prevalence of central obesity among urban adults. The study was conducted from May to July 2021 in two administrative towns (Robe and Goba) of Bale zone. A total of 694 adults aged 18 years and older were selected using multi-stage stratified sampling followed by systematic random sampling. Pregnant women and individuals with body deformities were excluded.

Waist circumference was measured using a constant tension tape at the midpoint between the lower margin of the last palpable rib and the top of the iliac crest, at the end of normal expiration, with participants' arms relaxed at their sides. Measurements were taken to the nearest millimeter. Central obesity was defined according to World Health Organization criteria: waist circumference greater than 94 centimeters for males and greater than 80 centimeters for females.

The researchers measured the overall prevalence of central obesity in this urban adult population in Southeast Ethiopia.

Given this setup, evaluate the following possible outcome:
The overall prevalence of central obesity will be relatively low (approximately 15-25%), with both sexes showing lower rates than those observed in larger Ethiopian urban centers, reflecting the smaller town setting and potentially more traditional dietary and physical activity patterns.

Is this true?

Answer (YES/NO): NO